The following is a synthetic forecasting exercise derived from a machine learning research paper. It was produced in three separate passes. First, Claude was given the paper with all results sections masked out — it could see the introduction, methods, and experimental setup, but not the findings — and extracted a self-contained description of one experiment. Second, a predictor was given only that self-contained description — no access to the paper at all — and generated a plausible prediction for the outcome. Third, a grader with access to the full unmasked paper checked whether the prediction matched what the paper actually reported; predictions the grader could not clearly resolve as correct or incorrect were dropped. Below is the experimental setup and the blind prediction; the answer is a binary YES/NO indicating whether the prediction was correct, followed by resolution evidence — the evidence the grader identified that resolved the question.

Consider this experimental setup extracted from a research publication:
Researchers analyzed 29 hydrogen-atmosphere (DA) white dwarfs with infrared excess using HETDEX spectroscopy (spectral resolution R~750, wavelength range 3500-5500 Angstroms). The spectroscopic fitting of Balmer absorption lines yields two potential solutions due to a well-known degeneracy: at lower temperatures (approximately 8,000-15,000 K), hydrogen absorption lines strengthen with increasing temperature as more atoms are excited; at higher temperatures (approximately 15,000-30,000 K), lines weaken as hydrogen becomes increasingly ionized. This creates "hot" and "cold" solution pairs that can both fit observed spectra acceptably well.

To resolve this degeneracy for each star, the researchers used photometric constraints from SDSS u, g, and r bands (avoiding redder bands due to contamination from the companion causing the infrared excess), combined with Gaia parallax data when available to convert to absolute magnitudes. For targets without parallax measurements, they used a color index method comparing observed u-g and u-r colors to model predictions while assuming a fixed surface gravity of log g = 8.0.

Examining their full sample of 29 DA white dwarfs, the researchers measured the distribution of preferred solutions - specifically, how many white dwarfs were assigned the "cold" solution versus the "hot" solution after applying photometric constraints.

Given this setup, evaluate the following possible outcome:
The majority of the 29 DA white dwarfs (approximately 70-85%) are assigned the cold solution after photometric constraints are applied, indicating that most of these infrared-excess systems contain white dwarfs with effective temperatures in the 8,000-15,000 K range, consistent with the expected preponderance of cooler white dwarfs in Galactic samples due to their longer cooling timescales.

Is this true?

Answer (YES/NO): NO